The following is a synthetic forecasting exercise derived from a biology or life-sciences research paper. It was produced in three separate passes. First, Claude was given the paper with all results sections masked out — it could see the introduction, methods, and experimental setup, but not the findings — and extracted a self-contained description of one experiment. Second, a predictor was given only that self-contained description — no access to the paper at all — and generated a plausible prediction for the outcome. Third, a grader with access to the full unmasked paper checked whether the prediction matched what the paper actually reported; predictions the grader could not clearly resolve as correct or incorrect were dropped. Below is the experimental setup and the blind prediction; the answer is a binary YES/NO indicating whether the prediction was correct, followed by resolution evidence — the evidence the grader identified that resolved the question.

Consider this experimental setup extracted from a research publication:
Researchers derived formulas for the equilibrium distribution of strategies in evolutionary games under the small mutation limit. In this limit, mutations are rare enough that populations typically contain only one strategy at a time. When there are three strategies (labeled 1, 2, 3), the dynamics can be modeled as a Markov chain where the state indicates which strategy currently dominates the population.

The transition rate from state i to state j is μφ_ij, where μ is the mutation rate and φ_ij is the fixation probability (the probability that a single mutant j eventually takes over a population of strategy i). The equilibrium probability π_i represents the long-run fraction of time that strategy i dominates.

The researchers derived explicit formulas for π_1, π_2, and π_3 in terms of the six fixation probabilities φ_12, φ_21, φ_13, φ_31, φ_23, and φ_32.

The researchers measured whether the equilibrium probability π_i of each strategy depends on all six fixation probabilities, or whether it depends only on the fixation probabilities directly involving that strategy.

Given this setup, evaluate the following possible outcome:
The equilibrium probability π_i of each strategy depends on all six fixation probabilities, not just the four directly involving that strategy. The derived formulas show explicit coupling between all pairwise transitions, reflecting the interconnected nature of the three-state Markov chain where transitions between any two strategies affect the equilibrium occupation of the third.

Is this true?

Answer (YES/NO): YES